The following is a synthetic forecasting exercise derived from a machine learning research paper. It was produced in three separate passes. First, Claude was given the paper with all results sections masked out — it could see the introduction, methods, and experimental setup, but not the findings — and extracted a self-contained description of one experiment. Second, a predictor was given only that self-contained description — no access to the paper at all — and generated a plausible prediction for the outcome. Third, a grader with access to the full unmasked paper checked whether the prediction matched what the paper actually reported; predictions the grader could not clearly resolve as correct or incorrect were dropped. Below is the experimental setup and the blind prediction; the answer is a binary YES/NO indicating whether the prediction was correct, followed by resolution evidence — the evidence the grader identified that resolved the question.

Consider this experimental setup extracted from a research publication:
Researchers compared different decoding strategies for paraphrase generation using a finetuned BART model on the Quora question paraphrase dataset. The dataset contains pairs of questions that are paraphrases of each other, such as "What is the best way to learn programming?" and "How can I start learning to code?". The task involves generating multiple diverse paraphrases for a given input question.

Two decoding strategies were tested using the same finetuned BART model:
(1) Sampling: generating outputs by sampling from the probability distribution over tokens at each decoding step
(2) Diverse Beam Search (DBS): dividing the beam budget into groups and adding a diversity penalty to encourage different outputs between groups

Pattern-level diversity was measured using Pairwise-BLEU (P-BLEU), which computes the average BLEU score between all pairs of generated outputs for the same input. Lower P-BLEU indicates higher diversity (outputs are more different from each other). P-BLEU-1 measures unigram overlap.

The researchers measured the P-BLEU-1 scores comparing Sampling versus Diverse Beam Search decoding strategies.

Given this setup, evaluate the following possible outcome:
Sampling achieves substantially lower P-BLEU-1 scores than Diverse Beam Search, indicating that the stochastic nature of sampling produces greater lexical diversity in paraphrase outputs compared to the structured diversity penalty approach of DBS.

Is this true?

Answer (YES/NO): NO